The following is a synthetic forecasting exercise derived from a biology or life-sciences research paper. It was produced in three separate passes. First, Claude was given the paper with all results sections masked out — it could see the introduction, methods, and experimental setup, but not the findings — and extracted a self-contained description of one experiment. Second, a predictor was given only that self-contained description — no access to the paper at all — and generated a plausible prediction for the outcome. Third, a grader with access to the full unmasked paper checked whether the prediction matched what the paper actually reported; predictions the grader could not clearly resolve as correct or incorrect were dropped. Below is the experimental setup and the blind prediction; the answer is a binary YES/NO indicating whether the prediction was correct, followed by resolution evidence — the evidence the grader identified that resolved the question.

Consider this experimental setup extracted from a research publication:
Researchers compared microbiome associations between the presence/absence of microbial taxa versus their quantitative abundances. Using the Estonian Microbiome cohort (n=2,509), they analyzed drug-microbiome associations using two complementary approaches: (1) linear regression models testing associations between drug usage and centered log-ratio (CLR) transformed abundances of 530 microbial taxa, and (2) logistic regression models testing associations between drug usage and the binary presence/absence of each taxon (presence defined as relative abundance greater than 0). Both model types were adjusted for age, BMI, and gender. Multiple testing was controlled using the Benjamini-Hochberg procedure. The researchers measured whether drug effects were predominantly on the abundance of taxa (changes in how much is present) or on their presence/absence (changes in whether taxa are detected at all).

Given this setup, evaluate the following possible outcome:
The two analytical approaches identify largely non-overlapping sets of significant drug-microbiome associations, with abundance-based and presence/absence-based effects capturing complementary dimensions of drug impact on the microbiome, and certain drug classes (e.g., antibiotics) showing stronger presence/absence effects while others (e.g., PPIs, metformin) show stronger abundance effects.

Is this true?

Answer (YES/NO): NO